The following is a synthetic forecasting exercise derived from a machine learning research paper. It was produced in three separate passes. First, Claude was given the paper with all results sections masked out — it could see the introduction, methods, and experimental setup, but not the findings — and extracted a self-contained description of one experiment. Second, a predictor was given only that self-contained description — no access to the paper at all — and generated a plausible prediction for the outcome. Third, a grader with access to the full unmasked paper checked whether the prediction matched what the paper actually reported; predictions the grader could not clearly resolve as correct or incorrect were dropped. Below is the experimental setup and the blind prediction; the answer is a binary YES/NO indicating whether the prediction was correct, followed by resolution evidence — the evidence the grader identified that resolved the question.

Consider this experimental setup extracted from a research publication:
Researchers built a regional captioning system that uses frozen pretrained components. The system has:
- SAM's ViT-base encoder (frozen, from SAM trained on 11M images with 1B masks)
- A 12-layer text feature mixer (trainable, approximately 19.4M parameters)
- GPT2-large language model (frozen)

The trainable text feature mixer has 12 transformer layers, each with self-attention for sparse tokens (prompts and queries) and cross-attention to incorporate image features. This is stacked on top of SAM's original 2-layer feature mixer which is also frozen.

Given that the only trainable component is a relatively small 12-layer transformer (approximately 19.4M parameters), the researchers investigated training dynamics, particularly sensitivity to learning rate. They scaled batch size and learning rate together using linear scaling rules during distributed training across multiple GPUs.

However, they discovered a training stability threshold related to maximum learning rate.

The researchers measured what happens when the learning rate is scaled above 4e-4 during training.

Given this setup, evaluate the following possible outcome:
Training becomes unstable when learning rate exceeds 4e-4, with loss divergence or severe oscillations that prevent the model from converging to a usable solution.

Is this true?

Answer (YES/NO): NO